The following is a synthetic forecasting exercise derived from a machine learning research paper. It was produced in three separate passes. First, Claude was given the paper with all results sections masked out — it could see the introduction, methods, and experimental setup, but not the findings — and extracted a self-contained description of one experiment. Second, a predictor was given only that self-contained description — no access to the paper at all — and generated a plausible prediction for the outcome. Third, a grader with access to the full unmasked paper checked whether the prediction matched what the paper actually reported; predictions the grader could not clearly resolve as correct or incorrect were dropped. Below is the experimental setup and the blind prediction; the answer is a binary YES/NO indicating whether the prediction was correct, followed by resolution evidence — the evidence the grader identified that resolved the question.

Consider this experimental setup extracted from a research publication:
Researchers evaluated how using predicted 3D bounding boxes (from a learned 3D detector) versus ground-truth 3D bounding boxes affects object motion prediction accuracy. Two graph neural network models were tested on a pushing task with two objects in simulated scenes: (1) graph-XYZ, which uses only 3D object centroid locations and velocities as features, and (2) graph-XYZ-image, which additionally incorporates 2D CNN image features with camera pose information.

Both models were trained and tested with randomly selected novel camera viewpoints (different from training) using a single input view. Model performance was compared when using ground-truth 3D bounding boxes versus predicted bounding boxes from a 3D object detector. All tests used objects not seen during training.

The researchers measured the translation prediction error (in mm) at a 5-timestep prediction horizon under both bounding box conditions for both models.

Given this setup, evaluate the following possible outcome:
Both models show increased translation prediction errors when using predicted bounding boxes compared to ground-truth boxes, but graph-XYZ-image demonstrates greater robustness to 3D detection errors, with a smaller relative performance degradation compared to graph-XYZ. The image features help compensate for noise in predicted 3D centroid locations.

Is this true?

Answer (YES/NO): NO